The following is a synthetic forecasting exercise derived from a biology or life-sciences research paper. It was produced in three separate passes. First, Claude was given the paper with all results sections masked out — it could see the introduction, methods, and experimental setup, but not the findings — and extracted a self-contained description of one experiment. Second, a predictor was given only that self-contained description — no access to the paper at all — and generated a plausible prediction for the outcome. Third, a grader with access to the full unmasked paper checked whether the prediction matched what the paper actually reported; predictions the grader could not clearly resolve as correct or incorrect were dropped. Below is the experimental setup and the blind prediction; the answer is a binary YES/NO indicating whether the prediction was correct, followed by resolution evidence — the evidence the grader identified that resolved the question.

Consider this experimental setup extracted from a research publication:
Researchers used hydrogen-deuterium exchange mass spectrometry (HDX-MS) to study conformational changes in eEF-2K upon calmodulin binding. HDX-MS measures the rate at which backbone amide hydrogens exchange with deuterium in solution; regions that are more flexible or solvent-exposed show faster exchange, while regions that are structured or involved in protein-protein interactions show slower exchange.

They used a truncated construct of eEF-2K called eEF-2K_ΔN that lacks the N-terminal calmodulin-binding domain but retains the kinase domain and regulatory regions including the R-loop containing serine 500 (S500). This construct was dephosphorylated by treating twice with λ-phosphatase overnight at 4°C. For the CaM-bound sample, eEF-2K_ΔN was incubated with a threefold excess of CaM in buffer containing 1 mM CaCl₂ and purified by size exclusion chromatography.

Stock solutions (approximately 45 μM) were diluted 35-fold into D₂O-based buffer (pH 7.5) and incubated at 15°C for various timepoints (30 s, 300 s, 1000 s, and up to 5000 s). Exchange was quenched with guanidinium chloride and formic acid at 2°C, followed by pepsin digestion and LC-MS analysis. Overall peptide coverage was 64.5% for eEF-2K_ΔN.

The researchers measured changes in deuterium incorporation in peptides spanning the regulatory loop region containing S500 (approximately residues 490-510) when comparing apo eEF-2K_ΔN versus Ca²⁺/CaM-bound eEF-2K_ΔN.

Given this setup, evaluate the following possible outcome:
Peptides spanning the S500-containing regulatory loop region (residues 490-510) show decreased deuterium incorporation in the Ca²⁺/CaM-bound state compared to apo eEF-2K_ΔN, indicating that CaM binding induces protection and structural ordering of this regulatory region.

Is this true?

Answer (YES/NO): NO